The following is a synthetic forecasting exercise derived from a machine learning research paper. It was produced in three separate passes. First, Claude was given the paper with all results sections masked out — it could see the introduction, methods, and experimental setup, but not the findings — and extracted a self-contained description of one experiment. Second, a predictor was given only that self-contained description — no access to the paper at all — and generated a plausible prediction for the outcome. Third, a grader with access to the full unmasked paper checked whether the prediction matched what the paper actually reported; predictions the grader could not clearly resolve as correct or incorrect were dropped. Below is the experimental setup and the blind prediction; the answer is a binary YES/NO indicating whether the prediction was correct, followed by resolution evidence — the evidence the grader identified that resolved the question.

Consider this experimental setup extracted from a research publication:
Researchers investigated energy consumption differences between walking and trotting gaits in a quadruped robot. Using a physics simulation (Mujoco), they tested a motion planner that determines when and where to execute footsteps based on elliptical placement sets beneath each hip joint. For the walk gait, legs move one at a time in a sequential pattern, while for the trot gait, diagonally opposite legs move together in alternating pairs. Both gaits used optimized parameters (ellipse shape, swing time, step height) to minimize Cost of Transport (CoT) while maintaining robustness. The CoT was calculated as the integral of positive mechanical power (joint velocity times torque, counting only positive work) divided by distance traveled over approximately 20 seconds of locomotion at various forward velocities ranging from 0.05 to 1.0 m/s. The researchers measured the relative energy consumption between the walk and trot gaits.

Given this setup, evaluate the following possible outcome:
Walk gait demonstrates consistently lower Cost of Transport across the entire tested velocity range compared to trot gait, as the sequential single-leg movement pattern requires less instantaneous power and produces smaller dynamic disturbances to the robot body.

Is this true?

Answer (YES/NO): NO